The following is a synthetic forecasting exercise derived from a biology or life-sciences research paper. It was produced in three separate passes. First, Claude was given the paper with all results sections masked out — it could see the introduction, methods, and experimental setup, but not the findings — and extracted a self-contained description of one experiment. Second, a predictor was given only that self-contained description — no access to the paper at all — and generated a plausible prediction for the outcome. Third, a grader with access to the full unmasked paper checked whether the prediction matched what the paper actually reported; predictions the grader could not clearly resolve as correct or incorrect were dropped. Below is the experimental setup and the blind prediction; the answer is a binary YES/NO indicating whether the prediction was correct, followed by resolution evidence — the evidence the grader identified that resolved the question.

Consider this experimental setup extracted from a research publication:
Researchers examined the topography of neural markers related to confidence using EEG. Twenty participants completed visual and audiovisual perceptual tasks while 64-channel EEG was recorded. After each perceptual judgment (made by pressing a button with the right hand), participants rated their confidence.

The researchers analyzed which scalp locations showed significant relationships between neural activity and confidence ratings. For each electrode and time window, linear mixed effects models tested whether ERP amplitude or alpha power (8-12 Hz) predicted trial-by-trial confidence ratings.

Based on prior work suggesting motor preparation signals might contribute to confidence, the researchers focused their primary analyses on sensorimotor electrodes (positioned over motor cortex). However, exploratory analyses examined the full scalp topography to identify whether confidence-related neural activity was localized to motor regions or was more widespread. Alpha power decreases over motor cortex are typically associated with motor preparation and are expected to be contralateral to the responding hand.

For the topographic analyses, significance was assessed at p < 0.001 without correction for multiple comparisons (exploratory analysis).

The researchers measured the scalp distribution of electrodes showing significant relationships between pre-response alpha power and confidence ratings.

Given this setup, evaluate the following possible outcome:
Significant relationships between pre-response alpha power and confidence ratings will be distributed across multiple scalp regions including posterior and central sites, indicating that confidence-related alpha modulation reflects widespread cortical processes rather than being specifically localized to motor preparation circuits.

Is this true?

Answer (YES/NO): YES